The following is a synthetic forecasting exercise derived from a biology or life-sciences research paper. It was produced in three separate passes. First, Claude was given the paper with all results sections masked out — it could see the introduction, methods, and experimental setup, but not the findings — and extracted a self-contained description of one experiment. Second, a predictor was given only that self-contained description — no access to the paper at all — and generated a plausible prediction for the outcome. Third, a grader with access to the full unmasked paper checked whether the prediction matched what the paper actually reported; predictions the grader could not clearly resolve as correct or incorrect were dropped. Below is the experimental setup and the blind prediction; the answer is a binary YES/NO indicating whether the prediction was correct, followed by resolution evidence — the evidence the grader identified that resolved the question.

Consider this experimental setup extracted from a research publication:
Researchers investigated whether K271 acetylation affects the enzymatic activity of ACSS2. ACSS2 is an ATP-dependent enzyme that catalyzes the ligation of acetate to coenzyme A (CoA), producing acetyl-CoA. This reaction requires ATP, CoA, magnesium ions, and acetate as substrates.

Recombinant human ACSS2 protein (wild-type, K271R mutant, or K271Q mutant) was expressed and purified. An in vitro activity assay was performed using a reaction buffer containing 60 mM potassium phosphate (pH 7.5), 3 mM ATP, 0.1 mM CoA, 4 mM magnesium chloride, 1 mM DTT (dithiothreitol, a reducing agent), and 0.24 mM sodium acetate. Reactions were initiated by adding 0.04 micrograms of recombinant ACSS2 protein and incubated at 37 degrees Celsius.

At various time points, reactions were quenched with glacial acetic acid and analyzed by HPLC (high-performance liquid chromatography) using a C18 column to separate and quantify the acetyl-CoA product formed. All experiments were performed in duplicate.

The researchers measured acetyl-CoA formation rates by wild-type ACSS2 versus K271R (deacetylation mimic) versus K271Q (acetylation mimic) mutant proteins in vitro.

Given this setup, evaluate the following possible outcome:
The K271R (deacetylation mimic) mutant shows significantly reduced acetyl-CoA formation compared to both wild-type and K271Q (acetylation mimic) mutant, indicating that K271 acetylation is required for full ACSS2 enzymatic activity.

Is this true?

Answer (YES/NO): NO